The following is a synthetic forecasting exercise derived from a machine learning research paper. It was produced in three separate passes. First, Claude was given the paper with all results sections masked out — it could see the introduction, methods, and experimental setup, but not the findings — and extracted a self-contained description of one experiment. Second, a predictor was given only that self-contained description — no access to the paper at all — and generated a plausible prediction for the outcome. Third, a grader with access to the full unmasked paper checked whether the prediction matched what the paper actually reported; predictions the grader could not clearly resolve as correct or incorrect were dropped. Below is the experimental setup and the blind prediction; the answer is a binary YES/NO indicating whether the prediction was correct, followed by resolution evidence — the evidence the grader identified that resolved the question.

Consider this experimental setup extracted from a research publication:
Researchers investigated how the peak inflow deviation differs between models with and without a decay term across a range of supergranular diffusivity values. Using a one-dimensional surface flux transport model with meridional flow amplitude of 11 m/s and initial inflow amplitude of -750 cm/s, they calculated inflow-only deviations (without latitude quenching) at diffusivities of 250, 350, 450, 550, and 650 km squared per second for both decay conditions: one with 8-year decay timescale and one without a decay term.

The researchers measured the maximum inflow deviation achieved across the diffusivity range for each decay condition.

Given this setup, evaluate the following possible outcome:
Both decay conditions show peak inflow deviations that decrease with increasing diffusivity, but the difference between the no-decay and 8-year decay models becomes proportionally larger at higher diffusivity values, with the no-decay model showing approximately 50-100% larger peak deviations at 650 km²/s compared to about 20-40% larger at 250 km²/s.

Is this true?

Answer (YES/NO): NO